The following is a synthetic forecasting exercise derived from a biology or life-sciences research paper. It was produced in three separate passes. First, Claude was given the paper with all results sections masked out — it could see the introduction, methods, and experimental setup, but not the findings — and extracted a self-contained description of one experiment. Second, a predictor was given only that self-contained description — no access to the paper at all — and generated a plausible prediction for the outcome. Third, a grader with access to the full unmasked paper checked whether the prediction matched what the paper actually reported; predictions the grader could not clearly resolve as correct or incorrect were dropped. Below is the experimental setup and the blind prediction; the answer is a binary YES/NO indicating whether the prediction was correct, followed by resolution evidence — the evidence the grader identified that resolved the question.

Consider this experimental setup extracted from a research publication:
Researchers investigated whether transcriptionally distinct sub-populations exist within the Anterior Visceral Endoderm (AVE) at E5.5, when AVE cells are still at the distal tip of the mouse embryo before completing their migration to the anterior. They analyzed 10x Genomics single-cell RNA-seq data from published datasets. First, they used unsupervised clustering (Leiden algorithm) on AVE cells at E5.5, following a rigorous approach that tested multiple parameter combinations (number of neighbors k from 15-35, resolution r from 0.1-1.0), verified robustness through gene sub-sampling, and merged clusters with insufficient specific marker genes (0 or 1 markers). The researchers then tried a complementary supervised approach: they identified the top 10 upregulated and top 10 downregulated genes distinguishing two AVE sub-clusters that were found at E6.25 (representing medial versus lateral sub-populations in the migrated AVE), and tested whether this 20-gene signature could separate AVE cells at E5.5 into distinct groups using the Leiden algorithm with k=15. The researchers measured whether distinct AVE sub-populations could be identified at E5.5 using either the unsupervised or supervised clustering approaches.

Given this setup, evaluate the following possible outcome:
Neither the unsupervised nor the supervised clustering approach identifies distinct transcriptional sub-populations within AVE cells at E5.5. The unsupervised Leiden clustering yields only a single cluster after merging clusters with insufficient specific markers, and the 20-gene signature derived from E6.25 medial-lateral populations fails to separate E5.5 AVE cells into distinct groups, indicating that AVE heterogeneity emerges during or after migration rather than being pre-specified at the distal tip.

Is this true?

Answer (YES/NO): NO